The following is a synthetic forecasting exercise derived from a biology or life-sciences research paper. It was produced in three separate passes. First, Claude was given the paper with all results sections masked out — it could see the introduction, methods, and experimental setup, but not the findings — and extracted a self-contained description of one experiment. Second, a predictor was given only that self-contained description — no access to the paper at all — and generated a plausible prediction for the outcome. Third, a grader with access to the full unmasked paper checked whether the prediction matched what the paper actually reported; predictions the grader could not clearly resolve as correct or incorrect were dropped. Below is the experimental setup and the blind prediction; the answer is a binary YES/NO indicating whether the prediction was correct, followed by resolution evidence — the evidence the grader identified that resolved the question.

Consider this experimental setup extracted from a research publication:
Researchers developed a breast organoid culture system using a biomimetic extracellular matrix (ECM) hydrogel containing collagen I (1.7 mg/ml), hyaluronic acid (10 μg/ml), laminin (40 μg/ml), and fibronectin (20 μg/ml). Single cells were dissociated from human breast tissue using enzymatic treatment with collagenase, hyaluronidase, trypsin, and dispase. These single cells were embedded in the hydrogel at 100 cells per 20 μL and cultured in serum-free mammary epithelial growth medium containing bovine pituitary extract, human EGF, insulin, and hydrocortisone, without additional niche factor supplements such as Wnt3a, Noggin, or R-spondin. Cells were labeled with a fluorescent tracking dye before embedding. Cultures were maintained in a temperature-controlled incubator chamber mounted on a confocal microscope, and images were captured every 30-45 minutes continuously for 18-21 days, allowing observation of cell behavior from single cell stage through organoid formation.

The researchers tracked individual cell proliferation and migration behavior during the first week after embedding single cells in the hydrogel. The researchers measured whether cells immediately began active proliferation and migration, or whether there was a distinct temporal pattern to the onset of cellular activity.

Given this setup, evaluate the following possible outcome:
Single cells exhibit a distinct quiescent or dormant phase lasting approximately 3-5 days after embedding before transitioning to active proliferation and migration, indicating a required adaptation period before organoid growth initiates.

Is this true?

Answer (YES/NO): NO